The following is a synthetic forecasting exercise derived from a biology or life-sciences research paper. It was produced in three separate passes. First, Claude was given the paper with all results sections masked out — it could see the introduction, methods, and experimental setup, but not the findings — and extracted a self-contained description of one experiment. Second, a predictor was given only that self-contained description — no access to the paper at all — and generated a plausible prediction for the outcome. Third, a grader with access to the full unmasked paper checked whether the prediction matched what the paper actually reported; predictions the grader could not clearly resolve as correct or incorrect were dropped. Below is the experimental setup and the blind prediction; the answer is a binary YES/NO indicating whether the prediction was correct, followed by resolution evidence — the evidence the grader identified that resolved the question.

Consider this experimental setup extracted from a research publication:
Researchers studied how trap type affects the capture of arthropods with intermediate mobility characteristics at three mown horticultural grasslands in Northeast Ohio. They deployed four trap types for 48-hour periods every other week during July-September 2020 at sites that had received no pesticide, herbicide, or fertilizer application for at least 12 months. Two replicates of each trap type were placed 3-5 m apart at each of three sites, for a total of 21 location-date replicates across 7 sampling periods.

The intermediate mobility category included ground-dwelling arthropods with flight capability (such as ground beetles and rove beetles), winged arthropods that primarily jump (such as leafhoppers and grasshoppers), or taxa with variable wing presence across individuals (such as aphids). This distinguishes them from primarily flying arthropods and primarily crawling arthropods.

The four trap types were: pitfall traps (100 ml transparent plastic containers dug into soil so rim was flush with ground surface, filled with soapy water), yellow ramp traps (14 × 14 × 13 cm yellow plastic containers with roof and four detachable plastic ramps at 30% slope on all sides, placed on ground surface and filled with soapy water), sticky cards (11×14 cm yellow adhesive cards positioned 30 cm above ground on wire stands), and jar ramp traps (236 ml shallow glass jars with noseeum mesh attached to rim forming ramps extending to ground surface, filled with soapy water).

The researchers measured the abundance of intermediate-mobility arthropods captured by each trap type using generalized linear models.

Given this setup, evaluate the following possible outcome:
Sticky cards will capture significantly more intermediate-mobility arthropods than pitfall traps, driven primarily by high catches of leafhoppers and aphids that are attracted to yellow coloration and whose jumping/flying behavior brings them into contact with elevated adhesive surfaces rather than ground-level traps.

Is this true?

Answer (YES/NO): NO